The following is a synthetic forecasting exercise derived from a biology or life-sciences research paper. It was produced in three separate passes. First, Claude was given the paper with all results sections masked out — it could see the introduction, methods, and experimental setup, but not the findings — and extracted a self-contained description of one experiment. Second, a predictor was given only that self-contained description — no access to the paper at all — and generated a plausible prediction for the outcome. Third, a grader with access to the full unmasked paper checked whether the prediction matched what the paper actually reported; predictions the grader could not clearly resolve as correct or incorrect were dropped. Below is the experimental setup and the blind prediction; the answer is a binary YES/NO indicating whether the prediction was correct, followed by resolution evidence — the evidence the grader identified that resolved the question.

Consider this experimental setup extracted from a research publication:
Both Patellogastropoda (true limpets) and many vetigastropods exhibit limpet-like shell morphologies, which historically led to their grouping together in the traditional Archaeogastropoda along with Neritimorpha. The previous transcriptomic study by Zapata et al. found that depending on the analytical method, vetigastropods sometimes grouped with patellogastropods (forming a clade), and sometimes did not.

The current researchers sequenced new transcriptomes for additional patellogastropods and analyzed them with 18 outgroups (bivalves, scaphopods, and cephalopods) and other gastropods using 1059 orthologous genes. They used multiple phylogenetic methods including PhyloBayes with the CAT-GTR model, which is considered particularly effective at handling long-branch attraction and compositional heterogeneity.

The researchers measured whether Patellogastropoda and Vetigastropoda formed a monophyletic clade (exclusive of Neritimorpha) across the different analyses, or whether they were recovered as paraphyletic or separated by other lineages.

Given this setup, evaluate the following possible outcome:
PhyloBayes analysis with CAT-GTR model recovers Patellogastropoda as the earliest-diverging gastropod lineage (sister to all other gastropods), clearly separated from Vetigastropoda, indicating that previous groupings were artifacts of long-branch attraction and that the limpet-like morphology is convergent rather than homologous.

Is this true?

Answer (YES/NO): NO